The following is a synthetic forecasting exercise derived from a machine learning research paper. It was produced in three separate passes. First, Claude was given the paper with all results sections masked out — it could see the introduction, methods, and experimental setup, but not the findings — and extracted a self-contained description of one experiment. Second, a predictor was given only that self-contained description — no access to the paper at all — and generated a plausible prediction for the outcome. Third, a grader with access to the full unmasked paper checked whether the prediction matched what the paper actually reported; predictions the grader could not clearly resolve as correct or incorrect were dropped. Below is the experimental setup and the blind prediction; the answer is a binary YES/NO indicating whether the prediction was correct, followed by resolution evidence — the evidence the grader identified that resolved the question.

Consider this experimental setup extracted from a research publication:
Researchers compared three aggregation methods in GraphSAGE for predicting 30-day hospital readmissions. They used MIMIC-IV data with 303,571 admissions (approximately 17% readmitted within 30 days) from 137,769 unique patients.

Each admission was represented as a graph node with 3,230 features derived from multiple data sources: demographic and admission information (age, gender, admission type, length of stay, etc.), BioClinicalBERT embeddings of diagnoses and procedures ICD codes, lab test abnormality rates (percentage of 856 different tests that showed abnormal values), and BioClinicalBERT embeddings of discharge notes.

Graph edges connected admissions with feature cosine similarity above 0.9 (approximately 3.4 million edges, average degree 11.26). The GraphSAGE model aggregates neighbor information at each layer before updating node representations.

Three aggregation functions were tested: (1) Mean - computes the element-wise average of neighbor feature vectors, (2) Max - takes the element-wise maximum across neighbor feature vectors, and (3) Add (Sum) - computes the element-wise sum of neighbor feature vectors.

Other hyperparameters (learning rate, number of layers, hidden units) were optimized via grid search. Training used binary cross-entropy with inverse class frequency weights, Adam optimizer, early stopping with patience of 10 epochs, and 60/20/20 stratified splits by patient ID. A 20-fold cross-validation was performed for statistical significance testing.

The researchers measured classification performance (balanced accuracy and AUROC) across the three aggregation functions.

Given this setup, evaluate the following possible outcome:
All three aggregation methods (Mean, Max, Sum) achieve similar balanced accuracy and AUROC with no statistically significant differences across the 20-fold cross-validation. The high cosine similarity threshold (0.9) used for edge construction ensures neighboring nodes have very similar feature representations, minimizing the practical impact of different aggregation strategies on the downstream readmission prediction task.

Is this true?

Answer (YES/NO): NO